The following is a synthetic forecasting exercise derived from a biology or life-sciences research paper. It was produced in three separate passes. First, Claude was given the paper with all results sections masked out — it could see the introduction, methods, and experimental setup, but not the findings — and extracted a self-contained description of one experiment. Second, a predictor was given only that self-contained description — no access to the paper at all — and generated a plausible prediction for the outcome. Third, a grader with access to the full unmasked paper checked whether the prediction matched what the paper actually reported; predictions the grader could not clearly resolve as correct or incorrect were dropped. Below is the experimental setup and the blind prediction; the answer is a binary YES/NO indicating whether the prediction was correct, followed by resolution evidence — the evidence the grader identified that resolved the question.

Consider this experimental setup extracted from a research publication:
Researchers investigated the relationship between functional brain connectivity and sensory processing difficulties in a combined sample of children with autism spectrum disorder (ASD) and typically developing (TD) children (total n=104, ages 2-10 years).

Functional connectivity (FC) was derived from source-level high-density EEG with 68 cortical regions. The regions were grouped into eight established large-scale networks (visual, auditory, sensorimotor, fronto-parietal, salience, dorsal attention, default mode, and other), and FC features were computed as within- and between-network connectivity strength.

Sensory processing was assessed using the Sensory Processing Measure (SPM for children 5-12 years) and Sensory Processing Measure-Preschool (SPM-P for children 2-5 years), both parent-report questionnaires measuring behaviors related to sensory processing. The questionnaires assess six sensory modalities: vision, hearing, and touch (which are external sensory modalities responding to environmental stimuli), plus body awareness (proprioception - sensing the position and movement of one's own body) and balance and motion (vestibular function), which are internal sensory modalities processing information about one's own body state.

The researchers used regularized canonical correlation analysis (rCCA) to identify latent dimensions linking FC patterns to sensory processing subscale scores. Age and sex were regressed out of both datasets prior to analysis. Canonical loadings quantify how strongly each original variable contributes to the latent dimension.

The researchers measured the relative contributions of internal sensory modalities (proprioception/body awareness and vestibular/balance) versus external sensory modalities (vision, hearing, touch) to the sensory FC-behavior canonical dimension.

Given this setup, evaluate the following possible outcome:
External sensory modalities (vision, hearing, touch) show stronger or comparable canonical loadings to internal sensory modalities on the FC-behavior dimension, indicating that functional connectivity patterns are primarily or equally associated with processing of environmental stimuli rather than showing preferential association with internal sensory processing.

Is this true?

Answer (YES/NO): YES